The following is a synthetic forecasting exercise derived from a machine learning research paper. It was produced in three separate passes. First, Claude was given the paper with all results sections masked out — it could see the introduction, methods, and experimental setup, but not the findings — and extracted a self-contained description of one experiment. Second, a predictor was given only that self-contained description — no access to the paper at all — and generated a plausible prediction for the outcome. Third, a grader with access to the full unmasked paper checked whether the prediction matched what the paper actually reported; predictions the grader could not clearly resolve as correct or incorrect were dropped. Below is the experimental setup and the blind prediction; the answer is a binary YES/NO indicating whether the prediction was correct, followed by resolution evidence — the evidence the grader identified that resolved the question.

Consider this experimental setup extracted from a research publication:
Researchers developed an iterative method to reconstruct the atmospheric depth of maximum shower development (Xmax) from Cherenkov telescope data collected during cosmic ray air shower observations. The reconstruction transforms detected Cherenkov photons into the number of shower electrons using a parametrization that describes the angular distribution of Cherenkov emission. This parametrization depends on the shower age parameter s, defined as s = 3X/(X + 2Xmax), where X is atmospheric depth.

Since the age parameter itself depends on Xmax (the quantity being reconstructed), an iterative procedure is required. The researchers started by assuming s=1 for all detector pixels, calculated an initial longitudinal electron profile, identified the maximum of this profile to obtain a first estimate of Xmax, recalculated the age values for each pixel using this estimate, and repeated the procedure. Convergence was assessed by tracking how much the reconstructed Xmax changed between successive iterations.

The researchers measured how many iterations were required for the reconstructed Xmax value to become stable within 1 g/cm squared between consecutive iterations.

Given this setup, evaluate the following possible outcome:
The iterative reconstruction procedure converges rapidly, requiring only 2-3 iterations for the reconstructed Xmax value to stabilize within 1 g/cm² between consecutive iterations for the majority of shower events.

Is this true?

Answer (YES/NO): NO